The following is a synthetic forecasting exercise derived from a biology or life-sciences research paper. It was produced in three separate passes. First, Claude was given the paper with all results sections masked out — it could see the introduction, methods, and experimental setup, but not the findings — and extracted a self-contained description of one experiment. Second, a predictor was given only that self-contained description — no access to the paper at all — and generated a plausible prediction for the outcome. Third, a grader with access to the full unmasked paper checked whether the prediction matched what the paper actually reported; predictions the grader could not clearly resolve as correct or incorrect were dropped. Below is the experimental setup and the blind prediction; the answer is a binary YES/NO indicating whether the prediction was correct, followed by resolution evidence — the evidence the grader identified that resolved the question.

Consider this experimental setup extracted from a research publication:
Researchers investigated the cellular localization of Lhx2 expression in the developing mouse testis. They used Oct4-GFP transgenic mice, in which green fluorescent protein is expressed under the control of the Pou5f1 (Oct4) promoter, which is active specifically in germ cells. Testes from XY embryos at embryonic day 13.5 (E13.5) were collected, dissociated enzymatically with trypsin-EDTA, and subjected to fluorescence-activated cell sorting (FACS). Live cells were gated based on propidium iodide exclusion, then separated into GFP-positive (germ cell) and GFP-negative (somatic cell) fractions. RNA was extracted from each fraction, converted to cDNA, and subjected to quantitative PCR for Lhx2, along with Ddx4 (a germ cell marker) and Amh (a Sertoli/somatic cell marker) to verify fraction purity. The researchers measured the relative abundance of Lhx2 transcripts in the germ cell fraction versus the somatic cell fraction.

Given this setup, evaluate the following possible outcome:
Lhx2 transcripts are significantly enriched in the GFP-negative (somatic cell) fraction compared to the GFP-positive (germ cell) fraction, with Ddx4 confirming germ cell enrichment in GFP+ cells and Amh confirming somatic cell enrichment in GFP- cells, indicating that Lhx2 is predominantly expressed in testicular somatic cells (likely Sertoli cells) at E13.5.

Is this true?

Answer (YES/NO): NO